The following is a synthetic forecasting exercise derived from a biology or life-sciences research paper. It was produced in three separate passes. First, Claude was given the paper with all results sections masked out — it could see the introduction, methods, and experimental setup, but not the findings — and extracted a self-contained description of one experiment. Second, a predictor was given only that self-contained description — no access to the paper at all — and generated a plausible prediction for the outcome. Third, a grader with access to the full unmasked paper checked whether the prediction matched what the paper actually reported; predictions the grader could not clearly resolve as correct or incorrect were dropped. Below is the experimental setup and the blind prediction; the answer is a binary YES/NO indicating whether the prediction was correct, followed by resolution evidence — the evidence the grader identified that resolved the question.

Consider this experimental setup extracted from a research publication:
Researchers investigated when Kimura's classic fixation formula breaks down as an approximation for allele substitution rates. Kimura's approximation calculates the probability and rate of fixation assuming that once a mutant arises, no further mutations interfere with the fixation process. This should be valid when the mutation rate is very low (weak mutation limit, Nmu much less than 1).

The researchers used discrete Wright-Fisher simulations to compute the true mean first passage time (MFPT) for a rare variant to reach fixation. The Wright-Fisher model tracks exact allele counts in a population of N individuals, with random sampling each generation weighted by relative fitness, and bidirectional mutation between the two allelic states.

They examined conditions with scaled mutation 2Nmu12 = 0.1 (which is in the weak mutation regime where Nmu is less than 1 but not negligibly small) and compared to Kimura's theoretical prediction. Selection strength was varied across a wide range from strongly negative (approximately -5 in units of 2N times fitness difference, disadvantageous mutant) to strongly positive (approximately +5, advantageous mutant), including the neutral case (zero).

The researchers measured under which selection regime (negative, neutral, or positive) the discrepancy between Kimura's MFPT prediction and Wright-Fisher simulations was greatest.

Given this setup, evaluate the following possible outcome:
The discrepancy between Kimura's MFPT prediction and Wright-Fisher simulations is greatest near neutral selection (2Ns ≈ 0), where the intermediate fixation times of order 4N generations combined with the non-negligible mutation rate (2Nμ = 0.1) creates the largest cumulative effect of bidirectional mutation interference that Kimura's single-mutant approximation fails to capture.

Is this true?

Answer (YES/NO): NO